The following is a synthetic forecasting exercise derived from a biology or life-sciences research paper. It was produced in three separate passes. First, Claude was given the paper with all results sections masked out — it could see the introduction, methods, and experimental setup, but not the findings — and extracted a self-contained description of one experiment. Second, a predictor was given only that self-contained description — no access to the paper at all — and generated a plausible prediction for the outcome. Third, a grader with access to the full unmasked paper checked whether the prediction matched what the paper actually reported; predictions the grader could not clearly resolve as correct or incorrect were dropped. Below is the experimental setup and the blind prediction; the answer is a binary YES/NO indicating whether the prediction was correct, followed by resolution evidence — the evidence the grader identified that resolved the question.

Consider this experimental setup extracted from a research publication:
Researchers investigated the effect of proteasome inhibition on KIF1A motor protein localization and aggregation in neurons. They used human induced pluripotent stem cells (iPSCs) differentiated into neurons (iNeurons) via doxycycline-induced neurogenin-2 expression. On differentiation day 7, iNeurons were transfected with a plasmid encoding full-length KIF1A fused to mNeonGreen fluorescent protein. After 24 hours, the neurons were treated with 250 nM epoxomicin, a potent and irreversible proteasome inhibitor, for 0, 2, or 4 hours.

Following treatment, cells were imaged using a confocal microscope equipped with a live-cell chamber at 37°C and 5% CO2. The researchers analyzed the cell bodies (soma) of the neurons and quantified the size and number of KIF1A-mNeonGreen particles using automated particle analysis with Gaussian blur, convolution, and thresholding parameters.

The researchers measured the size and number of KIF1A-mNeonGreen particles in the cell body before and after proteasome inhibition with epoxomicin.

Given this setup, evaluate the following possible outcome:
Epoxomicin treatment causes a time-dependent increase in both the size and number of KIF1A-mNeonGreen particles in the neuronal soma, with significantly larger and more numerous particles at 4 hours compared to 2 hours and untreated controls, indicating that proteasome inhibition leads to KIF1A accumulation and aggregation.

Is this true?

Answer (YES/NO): NO